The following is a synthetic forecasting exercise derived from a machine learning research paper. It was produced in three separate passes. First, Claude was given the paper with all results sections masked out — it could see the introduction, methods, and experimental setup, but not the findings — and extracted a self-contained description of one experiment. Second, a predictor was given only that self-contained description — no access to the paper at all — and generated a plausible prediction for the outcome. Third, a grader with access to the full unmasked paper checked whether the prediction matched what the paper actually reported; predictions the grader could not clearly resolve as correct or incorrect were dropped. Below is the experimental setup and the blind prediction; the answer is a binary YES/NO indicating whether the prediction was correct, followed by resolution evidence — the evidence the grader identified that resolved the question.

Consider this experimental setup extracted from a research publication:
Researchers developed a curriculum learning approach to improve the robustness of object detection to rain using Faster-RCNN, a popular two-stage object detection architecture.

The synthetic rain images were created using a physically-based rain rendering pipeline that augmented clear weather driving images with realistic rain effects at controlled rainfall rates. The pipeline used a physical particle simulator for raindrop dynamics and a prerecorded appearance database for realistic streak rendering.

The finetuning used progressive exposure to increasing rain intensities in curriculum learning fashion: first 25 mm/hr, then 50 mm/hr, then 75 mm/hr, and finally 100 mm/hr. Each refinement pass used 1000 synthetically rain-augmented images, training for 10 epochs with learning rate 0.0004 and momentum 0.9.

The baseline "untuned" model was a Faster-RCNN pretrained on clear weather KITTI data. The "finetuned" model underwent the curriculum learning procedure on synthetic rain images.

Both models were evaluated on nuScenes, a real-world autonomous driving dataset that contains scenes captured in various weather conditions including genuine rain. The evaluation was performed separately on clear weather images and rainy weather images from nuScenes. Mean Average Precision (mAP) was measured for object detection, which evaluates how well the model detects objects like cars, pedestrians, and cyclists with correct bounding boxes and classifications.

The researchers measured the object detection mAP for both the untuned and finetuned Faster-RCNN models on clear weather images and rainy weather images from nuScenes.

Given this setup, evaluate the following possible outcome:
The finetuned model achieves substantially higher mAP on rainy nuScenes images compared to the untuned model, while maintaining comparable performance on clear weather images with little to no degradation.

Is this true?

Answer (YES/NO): YES